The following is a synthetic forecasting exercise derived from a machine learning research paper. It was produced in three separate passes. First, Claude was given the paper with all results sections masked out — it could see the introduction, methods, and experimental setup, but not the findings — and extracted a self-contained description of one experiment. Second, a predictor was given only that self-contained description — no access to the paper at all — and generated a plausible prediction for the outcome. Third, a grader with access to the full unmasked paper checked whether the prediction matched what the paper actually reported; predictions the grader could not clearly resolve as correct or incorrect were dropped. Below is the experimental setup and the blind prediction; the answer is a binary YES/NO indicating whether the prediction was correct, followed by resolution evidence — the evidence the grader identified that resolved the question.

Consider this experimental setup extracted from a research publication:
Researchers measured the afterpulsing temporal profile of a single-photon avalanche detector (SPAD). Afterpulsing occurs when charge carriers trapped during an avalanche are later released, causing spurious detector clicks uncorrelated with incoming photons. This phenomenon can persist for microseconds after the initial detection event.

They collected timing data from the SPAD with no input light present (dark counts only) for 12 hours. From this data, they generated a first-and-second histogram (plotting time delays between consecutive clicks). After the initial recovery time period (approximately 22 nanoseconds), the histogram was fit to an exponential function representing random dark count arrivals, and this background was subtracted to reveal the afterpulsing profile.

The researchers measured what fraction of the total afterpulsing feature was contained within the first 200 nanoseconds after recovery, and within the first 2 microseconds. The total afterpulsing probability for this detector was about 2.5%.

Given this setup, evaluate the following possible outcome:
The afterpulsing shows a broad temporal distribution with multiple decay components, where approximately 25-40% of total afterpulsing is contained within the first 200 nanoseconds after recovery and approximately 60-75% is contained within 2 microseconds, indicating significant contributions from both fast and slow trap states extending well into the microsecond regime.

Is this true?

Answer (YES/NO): NO